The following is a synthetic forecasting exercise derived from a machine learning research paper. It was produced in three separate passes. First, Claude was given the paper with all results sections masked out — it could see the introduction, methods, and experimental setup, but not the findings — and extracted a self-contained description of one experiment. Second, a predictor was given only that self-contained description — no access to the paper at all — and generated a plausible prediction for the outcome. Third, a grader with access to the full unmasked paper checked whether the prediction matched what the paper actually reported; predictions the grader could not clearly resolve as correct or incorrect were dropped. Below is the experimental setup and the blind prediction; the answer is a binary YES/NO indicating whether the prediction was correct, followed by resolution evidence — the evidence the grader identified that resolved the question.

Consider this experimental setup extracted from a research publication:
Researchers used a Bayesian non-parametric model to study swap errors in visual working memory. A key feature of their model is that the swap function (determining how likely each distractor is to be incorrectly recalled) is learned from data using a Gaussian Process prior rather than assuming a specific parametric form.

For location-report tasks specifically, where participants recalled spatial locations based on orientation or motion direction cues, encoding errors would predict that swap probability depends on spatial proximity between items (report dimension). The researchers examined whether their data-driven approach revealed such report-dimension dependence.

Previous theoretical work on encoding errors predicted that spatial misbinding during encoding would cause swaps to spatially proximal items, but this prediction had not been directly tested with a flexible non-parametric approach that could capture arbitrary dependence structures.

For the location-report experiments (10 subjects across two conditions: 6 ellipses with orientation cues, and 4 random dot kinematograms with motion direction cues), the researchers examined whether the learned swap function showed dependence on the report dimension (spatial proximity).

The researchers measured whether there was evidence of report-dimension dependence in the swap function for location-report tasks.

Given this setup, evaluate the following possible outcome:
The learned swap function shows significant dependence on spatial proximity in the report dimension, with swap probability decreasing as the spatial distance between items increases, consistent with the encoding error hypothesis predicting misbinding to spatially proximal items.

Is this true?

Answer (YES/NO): NO